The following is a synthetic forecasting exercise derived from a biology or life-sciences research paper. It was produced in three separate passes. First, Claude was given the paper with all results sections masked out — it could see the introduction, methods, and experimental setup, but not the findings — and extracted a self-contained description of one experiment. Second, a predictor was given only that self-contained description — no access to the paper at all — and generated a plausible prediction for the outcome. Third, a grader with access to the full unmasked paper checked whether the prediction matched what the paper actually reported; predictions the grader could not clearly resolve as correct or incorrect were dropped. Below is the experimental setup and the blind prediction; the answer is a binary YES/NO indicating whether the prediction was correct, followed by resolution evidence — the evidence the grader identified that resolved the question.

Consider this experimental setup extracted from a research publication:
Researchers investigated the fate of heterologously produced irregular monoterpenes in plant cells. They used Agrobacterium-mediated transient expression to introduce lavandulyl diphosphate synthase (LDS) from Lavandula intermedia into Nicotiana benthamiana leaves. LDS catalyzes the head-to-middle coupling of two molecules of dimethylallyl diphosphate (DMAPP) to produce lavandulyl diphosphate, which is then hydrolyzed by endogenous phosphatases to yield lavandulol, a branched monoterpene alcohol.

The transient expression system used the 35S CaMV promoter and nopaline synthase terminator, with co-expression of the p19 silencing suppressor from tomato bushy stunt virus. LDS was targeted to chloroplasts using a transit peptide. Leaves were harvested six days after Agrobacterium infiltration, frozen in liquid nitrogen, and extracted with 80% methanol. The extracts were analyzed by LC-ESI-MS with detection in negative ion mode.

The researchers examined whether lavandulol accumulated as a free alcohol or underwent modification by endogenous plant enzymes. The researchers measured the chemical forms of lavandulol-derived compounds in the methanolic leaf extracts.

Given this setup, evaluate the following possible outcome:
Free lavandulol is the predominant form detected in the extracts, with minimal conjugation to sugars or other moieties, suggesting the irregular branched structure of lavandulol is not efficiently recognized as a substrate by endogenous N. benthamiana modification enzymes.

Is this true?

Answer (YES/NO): NO